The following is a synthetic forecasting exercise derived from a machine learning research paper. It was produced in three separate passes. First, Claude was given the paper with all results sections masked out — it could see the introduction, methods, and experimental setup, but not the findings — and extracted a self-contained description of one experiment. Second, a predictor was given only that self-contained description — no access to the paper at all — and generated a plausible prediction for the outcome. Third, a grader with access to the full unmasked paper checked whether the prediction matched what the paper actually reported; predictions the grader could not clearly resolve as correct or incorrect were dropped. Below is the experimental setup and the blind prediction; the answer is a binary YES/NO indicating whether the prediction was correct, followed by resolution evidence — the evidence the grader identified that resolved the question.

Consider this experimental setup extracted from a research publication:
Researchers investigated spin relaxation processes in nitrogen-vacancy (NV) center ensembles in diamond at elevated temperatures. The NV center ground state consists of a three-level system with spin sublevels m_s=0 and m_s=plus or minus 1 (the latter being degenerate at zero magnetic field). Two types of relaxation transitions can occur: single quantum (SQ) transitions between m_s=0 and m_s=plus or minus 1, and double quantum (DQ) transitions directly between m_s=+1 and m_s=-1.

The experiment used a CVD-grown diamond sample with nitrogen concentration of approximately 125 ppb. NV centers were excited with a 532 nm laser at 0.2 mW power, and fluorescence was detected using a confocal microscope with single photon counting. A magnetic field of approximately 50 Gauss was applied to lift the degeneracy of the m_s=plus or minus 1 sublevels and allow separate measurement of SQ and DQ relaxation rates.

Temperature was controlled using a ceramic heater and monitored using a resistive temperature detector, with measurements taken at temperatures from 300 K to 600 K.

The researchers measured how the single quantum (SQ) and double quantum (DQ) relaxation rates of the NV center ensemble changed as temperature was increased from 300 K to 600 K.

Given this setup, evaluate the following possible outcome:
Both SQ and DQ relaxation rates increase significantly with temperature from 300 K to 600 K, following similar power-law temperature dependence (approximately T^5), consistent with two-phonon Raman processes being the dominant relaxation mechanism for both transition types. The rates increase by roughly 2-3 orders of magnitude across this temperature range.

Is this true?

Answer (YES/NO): NO